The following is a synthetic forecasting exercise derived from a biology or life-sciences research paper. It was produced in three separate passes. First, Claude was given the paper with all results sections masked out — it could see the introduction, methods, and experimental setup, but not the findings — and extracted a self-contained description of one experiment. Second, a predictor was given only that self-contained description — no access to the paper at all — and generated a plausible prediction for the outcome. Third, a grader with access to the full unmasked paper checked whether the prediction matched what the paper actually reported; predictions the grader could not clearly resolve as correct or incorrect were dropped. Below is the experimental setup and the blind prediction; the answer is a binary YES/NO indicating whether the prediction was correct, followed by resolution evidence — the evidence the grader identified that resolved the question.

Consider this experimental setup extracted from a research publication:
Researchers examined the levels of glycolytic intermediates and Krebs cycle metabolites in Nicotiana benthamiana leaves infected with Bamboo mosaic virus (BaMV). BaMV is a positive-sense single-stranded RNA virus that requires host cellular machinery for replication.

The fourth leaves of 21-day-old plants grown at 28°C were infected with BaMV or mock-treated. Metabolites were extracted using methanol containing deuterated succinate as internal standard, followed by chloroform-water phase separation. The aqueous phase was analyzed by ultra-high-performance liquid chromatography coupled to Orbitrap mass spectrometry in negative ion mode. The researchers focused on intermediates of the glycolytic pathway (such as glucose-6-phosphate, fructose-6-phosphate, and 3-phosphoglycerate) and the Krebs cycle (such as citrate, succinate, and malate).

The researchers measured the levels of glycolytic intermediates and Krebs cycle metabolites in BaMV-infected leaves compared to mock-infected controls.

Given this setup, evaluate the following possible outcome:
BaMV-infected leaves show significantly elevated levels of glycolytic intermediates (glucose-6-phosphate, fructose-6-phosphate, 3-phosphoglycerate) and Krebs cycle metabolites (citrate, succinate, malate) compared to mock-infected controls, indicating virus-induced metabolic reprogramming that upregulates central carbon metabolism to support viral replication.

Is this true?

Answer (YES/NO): NO